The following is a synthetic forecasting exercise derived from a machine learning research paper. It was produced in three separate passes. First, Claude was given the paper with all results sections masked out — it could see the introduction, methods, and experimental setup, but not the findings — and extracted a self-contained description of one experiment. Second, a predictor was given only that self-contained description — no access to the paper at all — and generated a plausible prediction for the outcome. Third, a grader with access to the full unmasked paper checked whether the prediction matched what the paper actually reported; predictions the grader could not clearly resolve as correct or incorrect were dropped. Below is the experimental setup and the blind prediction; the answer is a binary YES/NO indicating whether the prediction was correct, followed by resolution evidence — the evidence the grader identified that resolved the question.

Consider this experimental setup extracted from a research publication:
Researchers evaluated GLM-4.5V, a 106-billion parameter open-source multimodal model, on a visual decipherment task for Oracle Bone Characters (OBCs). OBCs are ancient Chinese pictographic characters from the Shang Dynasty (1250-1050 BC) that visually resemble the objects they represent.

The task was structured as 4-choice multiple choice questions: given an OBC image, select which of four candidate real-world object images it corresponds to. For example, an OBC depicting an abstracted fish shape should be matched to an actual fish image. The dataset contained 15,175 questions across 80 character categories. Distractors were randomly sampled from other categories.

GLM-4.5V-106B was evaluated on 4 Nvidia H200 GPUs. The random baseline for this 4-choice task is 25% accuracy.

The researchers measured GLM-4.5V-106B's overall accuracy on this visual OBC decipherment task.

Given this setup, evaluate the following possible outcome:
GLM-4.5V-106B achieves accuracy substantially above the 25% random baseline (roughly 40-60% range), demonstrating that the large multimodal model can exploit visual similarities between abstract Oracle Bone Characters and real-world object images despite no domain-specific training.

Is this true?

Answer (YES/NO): NO